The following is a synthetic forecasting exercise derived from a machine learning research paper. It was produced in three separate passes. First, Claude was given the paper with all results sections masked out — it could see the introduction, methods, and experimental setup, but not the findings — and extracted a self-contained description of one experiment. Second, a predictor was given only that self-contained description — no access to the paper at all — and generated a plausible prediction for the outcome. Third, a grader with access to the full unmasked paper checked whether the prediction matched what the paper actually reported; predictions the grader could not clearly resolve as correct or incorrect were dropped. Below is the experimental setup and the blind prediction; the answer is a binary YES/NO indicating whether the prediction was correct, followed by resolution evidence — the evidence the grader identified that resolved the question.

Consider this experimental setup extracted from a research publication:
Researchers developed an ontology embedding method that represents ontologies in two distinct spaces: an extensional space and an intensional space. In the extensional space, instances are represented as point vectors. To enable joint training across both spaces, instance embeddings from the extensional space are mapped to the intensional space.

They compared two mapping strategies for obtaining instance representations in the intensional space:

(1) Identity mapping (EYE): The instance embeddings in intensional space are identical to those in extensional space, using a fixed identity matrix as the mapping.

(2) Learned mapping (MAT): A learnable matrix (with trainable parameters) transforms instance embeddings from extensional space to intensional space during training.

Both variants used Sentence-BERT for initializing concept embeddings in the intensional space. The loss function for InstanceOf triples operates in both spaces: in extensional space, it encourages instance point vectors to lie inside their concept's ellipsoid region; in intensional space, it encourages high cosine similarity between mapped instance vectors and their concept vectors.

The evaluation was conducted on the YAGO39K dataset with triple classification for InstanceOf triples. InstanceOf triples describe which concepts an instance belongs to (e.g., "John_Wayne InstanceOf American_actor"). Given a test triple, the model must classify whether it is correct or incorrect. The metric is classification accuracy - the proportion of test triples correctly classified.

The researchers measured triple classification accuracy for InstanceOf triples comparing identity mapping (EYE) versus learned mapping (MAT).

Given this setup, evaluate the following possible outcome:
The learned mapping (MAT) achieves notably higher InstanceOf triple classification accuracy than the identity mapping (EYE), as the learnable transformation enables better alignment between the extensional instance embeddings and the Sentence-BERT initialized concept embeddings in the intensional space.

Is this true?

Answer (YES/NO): NO